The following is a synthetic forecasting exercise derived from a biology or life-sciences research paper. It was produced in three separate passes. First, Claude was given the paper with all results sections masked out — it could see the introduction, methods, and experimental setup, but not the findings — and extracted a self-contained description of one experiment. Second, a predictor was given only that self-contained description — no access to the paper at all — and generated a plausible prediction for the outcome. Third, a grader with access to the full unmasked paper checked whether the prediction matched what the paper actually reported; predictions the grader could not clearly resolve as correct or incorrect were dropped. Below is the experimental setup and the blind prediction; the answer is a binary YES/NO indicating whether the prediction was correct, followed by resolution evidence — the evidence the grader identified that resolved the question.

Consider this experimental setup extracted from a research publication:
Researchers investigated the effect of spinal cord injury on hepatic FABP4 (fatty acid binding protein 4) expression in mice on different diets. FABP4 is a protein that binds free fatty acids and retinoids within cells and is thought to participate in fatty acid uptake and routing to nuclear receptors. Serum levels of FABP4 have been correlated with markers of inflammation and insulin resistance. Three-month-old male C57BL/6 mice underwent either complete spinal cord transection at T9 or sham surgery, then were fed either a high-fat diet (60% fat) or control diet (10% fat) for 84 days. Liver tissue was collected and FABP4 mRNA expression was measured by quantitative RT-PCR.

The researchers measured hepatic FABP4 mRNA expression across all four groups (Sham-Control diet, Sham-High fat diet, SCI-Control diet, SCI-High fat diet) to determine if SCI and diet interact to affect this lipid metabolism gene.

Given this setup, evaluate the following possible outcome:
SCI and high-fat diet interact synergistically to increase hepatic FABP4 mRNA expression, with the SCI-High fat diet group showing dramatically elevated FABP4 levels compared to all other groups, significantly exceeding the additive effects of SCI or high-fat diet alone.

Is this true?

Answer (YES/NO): YES